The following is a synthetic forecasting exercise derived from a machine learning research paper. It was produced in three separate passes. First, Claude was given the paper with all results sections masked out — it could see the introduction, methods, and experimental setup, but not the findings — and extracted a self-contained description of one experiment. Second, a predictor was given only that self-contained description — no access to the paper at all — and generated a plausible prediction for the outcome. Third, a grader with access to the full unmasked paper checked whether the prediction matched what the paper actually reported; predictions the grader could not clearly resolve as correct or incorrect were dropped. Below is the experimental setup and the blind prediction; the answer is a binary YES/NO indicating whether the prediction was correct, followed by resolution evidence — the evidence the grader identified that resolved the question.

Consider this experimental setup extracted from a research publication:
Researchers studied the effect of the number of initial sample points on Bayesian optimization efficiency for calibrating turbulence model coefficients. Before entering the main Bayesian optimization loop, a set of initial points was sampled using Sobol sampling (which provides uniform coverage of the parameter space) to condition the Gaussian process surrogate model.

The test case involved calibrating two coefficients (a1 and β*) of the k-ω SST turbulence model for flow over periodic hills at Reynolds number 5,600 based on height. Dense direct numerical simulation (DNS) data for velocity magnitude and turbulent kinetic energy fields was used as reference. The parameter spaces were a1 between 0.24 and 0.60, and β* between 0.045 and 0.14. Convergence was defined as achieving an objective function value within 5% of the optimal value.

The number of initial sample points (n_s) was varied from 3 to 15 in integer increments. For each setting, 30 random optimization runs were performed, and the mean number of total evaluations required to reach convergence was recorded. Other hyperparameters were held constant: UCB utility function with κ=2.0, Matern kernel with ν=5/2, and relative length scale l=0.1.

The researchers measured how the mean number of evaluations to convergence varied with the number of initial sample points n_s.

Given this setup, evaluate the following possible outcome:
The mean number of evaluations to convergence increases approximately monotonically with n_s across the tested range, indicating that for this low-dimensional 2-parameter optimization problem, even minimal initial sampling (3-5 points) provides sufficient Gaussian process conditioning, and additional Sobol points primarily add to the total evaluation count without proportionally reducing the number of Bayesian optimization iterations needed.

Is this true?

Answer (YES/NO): NO